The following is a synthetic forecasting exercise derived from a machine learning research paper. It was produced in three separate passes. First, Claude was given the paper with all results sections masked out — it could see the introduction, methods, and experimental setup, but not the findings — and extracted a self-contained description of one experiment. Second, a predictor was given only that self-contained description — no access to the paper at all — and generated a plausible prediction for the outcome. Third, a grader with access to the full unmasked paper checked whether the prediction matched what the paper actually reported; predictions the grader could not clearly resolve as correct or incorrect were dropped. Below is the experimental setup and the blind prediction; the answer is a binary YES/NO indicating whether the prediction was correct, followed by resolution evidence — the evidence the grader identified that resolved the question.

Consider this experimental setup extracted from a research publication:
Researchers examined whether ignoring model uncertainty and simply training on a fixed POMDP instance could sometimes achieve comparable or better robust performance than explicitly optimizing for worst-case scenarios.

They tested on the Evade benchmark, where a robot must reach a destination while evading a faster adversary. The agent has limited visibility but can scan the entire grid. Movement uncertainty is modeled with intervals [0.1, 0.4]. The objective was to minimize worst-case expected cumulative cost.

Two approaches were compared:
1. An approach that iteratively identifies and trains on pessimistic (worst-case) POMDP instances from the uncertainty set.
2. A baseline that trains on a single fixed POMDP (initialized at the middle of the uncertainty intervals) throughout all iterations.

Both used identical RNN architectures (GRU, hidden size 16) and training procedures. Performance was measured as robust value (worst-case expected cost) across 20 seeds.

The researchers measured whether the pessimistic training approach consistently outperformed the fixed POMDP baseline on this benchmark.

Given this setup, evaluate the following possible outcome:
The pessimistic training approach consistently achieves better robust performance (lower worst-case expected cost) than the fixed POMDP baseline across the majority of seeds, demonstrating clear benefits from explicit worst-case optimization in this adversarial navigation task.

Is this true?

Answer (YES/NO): NO